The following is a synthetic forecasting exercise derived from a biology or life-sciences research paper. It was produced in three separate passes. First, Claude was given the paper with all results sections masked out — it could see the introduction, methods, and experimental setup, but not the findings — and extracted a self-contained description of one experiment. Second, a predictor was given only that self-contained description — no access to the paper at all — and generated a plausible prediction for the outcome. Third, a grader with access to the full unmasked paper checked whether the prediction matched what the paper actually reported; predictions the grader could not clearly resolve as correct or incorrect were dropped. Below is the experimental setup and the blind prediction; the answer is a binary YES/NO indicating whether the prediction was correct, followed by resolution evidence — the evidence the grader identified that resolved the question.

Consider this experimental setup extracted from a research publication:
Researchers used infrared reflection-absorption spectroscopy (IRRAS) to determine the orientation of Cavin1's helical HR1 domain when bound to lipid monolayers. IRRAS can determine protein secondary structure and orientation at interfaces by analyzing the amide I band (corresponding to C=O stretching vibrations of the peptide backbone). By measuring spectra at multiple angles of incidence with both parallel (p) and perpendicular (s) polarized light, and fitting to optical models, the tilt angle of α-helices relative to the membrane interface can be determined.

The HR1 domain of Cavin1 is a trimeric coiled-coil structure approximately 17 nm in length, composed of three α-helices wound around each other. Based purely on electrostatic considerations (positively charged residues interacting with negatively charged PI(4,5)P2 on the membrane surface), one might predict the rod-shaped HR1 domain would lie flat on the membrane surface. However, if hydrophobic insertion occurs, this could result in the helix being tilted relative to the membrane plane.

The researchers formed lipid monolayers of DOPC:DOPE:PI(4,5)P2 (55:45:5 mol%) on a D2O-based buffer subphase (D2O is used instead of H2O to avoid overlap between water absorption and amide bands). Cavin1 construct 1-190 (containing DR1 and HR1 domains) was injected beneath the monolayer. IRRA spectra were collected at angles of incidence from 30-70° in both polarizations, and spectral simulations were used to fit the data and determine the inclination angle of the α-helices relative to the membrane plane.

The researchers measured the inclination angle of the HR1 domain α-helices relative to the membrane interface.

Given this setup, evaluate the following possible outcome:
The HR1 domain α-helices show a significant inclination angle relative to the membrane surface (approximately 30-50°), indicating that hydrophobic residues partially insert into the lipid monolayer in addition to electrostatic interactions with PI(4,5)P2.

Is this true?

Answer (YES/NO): NO